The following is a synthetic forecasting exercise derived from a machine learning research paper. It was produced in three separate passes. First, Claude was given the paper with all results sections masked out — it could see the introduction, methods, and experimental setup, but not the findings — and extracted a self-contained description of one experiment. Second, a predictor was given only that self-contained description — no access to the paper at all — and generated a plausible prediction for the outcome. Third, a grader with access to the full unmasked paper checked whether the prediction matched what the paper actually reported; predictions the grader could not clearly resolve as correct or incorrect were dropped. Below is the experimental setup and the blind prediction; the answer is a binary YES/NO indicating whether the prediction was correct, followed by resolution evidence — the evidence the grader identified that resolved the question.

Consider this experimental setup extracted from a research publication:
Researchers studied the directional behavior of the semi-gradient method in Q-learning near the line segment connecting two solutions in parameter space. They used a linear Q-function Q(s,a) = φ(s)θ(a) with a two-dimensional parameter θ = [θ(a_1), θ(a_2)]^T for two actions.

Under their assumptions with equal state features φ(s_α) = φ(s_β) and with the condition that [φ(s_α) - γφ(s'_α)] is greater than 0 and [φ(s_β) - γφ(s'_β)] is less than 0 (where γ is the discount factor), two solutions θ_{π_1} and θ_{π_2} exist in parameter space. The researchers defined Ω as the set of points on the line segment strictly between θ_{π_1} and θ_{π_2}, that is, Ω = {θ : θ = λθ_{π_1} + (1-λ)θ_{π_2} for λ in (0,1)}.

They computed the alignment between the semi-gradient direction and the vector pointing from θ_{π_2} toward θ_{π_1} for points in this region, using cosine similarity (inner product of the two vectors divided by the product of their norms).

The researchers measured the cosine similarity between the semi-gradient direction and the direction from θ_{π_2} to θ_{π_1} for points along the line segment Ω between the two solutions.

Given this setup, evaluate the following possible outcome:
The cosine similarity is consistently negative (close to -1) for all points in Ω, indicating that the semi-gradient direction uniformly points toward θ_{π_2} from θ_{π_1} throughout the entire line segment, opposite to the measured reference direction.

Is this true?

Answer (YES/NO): NO